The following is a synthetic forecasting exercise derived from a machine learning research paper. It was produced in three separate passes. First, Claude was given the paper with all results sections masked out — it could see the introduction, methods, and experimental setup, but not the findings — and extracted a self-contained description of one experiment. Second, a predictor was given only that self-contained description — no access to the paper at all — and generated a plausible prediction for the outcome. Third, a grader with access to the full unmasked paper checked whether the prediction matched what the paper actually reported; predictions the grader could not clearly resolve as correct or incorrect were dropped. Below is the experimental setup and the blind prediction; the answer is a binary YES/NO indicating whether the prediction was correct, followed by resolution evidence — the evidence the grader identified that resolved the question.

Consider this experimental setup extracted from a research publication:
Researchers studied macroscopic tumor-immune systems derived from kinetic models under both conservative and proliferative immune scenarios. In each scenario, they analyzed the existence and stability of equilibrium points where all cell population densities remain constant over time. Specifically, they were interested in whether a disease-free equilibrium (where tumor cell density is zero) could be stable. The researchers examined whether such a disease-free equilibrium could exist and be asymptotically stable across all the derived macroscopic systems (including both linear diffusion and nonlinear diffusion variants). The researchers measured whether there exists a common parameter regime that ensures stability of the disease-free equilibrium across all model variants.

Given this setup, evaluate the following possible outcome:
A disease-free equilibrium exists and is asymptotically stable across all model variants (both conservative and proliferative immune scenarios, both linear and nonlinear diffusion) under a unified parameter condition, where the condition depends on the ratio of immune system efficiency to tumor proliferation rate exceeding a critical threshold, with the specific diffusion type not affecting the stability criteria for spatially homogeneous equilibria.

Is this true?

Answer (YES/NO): NO